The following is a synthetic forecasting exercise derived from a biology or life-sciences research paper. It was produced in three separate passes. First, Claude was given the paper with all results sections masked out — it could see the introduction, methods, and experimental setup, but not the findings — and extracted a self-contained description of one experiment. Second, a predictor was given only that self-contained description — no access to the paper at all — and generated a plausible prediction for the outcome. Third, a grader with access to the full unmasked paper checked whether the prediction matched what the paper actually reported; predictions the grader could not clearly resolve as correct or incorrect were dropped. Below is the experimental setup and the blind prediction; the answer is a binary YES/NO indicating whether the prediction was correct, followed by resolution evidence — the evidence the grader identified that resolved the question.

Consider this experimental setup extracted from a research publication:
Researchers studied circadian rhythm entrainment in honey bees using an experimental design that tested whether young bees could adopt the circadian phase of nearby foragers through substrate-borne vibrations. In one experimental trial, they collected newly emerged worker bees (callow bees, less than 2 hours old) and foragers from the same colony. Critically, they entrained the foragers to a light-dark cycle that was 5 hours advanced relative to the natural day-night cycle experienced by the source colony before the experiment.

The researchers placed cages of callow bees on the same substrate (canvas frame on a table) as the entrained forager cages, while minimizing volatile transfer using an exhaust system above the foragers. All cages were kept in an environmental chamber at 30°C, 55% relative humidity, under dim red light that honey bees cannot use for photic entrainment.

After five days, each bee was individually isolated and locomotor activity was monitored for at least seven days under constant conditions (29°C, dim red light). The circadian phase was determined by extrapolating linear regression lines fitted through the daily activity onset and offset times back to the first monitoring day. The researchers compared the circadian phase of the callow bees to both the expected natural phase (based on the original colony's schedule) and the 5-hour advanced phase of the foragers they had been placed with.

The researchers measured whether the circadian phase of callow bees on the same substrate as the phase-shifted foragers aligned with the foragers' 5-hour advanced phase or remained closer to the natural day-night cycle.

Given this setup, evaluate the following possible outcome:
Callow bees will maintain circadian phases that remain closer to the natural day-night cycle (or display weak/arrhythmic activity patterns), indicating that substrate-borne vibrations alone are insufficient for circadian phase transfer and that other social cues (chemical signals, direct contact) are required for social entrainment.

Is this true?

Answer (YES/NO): NO